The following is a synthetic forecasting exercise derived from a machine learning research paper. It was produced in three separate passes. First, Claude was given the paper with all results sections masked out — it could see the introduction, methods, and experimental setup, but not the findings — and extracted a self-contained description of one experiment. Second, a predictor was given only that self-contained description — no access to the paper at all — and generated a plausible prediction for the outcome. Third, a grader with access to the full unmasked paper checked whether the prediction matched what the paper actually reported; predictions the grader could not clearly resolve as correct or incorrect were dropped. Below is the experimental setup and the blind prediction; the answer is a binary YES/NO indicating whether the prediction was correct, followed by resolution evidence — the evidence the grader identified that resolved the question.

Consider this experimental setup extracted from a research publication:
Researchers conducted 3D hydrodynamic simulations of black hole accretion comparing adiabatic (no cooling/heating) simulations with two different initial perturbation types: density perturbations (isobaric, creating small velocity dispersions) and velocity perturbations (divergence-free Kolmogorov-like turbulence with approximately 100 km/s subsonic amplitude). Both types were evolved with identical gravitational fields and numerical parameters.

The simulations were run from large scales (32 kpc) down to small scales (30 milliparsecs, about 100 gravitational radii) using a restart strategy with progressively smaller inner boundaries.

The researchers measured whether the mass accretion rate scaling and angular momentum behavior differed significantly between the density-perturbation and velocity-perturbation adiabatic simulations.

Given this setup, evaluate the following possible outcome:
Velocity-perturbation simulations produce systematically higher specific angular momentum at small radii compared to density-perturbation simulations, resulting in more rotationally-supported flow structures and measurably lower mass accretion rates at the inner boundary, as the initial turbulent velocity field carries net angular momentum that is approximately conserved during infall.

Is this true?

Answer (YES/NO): NO